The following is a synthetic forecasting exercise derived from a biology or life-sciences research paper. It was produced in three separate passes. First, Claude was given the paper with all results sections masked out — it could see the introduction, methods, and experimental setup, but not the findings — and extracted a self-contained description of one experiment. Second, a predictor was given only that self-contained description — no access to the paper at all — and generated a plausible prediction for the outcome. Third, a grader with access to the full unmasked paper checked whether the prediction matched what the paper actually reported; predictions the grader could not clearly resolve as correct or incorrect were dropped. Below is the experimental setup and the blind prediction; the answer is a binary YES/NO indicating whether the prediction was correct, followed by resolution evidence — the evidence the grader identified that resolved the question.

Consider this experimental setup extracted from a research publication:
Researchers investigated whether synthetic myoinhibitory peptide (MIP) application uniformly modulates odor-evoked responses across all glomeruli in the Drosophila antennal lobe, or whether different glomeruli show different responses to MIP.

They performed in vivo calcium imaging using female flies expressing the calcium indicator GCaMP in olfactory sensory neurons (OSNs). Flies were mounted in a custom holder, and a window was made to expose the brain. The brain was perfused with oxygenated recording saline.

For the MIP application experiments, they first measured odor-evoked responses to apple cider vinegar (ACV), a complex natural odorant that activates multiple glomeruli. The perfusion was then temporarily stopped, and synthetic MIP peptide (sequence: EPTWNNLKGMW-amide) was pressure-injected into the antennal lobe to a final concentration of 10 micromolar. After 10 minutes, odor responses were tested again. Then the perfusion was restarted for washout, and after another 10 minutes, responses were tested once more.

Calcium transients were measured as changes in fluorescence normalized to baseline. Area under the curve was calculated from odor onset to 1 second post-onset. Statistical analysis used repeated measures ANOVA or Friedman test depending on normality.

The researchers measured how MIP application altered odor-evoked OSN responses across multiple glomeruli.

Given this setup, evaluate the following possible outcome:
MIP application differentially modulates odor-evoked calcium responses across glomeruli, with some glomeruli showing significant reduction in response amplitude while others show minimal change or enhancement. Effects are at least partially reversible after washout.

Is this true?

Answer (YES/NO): YES